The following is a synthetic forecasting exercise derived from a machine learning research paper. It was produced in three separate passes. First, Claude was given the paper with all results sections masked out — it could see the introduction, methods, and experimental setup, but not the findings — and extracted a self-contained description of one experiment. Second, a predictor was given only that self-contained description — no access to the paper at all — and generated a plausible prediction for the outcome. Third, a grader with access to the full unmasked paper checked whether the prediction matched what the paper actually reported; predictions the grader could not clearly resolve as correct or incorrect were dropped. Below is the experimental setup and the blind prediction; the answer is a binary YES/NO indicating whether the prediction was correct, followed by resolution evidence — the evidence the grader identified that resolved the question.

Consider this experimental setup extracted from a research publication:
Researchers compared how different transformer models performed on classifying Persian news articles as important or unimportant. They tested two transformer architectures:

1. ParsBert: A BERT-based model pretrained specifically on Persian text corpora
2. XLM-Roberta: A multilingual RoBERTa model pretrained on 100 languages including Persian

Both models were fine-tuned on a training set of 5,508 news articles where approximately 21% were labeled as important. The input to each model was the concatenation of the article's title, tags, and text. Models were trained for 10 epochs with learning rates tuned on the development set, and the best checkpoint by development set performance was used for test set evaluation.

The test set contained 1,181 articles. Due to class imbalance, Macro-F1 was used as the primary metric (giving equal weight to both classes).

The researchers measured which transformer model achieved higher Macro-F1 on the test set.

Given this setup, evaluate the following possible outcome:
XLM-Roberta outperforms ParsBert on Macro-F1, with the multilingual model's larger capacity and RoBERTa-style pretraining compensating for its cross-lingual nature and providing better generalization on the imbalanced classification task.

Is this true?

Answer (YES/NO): YES